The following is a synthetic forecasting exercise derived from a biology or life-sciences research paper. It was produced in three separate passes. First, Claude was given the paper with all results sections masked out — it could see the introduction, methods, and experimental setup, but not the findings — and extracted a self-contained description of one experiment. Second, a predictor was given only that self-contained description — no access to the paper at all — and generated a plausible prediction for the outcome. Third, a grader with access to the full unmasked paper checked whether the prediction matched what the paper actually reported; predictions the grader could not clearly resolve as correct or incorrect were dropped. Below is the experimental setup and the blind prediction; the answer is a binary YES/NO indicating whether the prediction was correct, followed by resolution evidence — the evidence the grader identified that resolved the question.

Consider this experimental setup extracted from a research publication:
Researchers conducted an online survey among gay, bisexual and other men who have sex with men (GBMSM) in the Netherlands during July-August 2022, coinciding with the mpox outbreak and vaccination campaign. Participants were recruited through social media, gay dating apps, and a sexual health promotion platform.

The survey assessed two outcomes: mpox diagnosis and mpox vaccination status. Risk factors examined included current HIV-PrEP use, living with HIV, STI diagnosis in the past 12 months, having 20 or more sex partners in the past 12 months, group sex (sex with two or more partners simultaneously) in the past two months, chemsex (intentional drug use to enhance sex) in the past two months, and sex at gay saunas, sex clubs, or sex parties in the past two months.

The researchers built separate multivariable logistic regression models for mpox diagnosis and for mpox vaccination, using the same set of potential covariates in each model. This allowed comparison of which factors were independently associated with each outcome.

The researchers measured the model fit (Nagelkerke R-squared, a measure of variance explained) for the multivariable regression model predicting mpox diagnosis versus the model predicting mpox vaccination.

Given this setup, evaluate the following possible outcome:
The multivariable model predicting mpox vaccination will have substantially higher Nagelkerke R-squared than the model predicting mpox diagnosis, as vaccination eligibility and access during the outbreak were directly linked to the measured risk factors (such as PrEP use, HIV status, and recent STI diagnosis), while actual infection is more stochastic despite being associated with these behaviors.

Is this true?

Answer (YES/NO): YES